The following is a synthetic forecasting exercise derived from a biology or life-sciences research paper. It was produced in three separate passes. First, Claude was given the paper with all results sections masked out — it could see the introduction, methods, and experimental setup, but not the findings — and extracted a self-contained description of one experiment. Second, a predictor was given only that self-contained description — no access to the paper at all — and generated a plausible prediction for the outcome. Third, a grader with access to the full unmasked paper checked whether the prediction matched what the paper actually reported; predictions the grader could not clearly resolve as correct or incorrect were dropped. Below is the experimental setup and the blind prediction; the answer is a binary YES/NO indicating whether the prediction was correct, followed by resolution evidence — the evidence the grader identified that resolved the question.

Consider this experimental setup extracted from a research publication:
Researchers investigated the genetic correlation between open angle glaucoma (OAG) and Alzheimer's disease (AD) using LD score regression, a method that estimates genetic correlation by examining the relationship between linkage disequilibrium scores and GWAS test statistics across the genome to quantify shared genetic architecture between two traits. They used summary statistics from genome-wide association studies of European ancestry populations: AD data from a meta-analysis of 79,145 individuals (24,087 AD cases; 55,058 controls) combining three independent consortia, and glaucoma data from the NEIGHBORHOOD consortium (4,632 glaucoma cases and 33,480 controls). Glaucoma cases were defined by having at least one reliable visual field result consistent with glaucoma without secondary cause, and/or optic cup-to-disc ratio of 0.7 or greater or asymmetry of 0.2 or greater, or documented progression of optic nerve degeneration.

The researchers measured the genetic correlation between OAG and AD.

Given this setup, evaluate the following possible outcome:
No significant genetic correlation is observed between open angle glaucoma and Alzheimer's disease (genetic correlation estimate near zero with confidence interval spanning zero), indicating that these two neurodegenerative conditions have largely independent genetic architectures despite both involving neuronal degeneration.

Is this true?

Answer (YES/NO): YES